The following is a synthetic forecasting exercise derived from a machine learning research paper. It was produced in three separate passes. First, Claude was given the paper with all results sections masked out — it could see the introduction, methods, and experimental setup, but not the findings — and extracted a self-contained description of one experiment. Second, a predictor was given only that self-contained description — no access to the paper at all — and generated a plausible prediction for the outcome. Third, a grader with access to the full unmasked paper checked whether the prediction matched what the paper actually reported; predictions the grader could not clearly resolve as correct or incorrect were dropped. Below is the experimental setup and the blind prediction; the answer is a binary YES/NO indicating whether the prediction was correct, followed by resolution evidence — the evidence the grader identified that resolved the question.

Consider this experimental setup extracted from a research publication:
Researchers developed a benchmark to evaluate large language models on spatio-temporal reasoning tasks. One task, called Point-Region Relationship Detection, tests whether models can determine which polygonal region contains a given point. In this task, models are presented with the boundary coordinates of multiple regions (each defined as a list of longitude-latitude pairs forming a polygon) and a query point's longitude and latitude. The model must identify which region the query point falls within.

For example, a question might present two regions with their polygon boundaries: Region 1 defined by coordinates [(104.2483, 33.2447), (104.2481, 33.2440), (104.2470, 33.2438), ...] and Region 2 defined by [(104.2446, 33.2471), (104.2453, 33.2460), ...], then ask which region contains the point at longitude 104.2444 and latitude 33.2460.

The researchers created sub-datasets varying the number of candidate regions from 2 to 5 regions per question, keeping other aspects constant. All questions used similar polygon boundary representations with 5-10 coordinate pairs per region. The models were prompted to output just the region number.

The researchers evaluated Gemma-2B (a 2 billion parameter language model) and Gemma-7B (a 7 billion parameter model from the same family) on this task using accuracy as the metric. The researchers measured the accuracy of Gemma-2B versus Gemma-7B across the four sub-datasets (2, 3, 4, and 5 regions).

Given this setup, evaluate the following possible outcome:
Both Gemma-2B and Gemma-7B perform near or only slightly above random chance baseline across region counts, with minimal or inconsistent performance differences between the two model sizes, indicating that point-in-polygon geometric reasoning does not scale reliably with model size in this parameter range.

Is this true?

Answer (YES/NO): NO